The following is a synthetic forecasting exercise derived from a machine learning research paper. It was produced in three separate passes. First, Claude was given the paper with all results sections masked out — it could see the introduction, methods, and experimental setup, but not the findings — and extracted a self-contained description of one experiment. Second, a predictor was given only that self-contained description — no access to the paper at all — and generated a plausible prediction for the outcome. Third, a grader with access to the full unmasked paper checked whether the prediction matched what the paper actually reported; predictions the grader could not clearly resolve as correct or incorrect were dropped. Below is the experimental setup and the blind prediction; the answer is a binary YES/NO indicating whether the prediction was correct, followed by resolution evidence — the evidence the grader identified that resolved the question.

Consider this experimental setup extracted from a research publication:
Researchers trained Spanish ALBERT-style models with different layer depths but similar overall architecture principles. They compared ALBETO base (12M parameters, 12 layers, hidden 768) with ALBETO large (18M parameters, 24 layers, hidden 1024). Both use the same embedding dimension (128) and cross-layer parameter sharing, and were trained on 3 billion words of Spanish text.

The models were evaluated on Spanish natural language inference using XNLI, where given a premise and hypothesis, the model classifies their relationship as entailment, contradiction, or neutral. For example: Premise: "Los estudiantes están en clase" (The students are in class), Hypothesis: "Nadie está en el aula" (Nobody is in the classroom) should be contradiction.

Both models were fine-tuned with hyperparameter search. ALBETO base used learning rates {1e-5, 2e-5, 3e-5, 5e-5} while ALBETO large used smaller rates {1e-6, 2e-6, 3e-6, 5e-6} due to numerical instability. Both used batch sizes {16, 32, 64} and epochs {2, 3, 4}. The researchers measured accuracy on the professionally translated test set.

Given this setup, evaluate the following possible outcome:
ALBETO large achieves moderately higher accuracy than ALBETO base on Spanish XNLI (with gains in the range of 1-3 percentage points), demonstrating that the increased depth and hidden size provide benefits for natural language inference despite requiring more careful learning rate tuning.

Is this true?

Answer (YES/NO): NO